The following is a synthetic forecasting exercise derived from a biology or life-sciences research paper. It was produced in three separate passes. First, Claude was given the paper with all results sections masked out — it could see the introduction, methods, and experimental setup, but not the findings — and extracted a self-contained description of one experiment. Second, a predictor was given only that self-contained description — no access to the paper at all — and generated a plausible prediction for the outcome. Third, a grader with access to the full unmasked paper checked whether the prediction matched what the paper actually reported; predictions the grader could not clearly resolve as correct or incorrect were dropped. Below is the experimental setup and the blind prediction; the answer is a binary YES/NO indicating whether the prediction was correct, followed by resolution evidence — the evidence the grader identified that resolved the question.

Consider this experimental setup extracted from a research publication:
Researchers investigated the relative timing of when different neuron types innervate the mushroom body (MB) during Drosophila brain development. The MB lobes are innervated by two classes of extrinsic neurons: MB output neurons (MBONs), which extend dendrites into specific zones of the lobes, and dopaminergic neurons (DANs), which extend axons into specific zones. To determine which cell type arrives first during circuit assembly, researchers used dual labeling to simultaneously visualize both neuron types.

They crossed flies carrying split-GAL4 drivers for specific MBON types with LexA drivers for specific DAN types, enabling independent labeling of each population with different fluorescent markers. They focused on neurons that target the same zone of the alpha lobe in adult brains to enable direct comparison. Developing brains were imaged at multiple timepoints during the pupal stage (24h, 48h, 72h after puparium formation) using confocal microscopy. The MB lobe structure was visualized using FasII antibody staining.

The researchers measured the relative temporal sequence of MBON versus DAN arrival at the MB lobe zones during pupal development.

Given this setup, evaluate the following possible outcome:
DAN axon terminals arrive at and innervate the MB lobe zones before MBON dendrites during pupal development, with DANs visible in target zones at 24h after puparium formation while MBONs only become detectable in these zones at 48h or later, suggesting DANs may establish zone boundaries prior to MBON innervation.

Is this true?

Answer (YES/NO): NO